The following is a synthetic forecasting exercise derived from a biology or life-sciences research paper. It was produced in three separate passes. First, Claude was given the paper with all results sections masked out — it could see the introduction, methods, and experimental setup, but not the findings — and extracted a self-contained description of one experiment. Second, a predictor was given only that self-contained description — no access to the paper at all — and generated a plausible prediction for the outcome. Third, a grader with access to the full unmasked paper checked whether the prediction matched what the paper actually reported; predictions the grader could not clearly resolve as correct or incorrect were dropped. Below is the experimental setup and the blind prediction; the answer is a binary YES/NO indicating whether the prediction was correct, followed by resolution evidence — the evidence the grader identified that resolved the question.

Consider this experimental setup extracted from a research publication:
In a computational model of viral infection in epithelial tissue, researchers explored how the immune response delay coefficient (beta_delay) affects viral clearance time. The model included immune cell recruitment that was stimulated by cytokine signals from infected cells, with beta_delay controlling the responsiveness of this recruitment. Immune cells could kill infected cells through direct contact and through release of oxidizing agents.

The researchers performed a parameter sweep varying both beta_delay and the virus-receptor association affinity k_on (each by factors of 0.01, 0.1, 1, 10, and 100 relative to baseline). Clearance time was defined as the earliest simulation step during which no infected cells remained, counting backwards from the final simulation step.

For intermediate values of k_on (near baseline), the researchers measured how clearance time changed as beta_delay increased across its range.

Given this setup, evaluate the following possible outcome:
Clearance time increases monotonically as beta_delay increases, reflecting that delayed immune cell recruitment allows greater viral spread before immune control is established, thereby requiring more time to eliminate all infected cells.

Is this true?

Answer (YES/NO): NO